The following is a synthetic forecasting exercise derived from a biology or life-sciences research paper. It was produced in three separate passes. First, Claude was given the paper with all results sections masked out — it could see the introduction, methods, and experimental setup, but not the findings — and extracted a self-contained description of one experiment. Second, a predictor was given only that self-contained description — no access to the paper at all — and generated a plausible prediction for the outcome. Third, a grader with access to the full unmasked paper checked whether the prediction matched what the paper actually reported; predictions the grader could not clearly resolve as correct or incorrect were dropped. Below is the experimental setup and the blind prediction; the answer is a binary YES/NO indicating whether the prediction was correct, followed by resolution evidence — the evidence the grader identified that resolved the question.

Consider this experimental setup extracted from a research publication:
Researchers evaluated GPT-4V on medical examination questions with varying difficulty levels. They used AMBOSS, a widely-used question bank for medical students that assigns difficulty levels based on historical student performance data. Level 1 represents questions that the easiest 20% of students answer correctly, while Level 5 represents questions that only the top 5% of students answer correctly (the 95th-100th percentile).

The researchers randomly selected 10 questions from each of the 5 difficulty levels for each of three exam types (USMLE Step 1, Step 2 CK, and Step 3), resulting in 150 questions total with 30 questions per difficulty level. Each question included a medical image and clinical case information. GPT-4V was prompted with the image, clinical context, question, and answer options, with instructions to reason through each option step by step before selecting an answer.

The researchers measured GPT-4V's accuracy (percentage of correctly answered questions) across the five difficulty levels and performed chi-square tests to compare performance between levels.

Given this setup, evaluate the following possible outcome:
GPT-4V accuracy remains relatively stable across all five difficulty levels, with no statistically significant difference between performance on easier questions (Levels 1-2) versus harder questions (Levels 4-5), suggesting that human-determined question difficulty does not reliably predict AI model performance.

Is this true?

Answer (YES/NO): NO